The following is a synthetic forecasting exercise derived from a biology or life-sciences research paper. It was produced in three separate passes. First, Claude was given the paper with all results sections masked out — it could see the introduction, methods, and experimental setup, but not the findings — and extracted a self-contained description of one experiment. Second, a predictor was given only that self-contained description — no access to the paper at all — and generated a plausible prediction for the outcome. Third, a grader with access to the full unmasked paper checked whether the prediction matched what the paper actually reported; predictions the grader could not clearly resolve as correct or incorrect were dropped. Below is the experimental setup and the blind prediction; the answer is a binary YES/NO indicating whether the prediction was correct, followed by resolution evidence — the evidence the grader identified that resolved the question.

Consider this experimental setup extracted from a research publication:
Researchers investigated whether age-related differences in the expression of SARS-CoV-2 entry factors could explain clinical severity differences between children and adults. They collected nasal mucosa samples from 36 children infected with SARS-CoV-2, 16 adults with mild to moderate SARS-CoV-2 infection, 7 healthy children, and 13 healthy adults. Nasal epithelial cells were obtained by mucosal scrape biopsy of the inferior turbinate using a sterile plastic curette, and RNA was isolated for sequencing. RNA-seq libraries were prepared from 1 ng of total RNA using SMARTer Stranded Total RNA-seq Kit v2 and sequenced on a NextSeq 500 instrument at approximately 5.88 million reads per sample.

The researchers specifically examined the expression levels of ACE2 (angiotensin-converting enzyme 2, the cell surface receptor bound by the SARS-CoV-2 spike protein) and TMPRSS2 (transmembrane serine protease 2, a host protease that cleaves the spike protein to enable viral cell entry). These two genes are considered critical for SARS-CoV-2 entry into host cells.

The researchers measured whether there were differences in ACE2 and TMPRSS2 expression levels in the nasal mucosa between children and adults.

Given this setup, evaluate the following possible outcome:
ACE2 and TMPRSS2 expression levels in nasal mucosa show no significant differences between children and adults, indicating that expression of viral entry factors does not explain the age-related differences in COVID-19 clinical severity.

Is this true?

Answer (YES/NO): YES